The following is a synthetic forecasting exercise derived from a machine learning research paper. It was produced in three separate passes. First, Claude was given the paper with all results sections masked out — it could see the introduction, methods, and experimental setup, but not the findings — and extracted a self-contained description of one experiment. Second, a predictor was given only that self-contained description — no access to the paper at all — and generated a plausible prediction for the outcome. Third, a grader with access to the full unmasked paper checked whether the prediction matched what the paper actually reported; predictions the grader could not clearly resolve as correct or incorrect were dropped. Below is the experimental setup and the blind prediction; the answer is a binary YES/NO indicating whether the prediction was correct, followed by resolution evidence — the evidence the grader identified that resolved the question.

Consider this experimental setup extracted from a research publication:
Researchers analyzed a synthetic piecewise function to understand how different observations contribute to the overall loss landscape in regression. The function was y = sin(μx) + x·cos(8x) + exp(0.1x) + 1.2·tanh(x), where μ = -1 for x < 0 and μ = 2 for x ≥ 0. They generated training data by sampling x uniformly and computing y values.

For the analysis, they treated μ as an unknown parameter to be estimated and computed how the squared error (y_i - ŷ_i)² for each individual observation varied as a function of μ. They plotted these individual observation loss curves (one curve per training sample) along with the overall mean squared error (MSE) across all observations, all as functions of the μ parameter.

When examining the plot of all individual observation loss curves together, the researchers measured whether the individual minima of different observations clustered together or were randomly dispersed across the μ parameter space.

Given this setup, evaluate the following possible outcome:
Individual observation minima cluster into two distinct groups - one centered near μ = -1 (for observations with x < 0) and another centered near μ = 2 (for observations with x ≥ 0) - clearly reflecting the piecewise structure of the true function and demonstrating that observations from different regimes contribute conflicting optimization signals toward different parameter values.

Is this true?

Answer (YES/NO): YES